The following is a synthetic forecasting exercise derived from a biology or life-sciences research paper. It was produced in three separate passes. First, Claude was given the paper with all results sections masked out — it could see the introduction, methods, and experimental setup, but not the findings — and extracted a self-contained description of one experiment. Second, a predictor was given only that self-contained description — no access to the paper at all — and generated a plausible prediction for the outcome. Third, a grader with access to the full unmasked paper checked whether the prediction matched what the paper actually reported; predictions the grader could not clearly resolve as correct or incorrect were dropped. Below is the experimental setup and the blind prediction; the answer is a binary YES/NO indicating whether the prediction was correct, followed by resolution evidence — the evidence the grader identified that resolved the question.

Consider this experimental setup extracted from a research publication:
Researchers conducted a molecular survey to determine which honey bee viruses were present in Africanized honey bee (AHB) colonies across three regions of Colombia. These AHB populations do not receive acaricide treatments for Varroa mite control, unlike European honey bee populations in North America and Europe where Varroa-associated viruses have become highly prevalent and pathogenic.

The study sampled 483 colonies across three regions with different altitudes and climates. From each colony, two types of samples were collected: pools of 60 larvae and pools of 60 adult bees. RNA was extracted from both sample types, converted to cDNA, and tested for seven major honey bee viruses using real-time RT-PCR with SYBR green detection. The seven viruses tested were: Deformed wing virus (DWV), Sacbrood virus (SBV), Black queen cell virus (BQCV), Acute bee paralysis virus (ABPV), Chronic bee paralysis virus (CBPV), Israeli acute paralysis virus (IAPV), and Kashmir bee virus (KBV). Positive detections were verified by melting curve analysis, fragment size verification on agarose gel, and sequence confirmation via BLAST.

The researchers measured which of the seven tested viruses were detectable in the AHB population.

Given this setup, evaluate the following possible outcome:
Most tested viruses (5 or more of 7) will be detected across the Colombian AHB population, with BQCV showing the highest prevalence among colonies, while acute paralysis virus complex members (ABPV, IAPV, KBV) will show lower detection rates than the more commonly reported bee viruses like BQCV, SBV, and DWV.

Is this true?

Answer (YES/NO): NO